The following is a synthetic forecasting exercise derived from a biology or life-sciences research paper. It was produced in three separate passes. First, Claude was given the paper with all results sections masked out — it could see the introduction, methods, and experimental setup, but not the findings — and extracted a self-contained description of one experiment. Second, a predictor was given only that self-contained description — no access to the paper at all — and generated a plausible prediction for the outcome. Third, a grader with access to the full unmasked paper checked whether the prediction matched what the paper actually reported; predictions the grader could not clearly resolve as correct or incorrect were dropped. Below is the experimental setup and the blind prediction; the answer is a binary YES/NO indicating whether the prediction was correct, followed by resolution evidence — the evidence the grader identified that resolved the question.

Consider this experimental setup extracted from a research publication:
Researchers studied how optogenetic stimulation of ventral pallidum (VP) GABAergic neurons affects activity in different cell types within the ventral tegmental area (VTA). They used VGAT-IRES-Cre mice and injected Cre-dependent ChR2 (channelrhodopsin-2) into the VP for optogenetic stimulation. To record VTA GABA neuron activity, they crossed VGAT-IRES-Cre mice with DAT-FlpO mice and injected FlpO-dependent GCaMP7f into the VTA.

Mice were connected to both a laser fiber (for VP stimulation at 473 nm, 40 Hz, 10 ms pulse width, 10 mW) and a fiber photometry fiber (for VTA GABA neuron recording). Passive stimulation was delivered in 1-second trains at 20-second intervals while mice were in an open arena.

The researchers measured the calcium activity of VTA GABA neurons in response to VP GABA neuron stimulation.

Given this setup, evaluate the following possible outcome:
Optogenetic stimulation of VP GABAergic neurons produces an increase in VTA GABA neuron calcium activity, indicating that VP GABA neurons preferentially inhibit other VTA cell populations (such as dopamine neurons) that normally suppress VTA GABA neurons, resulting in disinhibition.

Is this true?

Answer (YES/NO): NO